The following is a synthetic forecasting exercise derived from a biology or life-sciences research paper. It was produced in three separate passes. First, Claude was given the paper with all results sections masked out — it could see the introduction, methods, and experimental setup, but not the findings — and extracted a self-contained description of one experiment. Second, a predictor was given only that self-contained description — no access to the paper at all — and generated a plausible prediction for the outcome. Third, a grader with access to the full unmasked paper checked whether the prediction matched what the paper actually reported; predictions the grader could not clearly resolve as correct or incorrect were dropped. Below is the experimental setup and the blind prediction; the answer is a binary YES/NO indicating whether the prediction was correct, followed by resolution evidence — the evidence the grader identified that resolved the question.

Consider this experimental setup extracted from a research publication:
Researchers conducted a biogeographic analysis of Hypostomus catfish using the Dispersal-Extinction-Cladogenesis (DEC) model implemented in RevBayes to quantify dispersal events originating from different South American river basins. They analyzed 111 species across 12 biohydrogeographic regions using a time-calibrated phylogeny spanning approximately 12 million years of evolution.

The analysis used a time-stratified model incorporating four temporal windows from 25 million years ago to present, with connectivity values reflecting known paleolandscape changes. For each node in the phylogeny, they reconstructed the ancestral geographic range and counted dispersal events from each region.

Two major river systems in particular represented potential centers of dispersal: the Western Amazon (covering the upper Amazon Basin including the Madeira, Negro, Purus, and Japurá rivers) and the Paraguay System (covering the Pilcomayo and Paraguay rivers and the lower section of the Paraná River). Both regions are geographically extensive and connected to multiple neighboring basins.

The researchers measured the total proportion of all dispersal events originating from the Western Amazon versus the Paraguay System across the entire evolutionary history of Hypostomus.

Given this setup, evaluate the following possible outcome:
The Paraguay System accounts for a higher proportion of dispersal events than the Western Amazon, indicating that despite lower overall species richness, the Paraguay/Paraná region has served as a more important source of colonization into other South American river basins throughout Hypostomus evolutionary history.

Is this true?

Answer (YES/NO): NO